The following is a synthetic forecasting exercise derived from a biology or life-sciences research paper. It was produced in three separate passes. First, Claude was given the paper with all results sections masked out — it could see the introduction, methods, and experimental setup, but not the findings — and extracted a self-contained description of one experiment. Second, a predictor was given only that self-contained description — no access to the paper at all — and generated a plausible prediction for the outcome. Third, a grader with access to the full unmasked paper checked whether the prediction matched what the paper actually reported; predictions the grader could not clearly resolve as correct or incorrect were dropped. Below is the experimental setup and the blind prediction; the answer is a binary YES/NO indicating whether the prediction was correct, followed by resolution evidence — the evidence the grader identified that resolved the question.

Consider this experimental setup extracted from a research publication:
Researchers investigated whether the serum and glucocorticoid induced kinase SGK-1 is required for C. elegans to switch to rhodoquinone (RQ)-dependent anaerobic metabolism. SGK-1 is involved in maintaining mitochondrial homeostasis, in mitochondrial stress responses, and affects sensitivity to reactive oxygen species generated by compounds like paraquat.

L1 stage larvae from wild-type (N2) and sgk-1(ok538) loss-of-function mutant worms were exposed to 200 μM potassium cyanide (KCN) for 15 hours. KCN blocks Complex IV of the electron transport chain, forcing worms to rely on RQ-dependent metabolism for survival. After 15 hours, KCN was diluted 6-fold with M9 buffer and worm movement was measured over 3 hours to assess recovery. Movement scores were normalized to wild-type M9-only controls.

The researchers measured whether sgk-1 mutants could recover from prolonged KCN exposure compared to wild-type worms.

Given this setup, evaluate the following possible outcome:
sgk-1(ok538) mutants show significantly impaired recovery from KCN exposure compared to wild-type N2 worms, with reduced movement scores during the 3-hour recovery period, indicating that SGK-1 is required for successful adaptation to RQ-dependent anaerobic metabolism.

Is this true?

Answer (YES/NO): YES